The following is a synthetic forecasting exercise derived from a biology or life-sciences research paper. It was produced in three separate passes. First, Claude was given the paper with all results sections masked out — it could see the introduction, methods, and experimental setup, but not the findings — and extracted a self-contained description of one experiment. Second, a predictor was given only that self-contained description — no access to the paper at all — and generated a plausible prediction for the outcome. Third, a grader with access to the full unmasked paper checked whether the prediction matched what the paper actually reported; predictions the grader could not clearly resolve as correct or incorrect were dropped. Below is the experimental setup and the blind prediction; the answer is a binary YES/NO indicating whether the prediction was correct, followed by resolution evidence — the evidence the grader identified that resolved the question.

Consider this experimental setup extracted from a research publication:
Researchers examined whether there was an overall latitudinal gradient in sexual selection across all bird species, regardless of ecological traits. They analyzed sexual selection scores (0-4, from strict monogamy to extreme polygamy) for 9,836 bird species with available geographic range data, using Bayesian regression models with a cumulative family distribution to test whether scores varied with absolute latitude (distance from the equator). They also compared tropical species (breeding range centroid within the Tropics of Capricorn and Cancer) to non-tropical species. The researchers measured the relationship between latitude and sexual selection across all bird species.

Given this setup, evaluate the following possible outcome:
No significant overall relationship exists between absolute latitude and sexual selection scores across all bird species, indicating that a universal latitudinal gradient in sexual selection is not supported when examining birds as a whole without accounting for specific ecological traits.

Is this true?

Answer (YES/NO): NO